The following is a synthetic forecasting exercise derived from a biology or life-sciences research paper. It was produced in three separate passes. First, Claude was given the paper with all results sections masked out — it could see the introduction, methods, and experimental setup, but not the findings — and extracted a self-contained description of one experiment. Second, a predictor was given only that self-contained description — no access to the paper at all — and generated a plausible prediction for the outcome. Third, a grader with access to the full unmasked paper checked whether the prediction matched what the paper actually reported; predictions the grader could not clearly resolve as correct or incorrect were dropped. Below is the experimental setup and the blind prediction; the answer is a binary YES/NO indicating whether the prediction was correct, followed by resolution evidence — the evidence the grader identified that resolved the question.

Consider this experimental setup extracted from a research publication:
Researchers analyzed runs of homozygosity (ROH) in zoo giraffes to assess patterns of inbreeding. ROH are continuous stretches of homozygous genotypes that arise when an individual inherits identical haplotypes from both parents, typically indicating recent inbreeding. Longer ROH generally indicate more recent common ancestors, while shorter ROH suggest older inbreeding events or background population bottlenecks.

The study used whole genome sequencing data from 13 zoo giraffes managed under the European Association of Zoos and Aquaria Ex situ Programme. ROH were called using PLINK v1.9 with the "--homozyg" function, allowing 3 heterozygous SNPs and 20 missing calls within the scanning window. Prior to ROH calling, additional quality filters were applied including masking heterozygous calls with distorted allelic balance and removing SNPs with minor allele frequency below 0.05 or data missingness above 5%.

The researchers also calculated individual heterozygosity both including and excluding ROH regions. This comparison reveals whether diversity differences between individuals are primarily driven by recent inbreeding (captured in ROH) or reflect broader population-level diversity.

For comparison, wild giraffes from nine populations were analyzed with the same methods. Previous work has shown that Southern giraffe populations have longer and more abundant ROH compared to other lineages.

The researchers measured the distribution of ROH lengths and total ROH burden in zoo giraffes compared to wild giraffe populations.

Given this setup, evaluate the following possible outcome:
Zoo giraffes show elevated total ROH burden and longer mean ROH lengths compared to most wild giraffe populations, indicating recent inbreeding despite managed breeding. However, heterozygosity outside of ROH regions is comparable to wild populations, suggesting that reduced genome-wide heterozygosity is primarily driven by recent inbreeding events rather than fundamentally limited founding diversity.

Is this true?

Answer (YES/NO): NO